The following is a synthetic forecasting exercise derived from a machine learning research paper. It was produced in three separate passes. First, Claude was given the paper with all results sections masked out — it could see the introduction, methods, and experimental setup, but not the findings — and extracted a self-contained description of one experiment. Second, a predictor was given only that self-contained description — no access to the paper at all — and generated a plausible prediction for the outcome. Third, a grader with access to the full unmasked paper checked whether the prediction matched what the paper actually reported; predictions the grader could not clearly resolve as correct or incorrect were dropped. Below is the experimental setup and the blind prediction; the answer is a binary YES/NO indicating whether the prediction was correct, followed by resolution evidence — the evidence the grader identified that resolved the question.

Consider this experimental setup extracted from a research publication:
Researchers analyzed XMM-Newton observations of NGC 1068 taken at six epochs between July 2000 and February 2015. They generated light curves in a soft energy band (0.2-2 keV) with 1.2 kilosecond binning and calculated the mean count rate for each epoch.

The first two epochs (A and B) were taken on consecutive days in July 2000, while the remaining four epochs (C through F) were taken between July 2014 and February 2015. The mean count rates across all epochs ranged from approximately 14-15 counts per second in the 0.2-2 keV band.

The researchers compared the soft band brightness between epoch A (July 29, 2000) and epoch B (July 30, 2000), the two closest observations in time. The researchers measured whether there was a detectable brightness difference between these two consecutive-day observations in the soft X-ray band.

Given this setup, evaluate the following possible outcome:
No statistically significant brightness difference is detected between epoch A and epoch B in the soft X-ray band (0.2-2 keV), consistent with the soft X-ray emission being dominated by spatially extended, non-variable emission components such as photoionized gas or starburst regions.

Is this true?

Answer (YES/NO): NO